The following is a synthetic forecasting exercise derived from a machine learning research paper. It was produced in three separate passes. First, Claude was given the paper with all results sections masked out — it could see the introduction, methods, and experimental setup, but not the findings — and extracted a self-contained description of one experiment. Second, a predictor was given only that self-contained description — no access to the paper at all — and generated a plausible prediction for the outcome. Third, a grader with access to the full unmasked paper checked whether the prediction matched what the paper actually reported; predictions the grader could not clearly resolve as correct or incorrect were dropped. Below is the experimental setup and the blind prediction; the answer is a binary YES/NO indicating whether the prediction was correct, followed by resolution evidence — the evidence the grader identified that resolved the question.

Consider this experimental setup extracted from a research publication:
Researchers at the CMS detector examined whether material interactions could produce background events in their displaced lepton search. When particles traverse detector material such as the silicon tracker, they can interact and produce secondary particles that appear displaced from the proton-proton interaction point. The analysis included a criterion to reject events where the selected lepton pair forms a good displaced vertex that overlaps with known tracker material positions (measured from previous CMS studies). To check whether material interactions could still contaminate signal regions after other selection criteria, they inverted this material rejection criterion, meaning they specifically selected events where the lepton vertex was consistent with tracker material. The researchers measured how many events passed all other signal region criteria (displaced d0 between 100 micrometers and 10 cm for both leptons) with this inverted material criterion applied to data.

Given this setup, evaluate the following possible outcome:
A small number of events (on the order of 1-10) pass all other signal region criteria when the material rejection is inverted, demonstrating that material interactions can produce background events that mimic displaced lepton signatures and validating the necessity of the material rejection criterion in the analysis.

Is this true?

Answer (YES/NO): NO